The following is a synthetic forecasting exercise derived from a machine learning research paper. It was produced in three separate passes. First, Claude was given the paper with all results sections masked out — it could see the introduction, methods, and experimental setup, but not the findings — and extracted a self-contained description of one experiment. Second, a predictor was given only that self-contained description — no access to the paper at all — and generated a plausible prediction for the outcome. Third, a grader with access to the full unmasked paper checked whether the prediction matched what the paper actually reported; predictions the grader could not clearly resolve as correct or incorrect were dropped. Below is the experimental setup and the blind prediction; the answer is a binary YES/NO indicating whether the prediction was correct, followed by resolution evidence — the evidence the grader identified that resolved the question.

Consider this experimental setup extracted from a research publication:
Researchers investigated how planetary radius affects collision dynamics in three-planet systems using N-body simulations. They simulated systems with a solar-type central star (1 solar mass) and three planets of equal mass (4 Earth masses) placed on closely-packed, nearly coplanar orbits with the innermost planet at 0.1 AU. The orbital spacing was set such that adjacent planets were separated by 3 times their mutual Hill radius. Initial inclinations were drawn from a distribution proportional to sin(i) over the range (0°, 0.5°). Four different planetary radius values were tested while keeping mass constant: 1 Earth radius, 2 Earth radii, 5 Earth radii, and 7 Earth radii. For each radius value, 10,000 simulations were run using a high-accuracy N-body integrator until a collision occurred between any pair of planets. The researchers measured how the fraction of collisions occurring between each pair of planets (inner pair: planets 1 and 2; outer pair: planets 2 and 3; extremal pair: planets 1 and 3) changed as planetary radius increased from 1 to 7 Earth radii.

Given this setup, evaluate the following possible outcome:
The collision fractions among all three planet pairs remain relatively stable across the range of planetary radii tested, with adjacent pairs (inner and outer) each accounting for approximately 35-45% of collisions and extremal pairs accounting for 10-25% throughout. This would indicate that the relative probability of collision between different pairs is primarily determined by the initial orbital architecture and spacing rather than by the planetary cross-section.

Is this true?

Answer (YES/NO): NO